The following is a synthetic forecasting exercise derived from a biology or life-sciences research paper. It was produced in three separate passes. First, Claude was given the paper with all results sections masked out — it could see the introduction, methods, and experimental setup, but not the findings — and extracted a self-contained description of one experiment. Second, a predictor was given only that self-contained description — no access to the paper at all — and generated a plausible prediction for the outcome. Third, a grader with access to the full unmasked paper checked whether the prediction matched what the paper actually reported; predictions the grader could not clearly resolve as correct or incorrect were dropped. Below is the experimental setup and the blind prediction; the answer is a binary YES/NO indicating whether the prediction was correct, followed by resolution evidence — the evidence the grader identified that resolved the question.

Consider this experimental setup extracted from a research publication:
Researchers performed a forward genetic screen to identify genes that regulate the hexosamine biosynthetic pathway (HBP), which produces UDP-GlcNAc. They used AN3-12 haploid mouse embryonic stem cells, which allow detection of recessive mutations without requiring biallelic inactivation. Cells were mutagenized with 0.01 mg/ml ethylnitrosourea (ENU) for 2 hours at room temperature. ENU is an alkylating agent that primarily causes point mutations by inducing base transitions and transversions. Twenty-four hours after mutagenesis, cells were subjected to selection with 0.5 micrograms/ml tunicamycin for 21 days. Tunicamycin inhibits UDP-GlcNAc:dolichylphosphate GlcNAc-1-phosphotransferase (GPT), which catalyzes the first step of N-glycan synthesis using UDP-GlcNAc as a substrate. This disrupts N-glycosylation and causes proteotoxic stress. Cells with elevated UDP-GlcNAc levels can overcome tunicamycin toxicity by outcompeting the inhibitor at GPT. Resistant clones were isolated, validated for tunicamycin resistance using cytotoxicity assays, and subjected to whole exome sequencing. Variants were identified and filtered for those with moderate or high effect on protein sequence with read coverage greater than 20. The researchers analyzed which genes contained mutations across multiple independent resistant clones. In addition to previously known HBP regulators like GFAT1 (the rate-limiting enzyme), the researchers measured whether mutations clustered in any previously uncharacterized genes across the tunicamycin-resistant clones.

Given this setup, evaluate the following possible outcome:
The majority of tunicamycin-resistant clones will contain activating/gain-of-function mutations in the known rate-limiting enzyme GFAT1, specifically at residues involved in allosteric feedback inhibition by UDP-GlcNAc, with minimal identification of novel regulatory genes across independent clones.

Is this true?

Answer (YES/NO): NO